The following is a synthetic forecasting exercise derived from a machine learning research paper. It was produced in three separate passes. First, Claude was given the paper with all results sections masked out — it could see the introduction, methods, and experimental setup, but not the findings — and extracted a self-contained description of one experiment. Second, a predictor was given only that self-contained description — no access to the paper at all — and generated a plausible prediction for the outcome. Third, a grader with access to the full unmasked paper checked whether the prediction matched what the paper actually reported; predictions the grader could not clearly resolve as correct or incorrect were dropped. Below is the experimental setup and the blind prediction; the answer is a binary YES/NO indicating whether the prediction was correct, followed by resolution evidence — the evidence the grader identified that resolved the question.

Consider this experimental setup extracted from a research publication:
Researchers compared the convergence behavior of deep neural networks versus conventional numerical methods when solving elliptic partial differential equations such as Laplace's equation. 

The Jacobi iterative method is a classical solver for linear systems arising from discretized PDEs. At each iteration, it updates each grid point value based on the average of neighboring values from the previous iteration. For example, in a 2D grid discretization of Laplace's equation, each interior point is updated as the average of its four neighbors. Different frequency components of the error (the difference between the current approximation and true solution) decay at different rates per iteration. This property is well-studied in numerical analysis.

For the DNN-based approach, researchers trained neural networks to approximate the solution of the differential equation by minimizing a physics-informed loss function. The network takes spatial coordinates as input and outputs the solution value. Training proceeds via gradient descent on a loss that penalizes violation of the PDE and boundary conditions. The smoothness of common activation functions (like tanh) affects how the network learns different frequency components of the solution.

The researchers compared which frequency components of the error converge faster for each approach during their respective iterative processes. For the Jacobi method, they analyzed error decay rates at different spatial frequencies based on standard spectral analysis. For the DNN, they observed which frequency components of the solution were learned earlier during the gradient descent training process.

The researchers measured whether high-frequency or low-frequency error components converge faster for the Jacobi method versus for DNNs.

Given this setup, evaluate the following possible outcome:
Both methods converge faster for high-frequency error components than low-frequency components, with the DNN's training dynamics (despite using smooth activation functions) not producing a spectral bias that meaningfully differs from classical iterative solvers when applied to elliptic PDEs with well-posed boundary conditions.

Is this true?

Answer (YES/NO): NO